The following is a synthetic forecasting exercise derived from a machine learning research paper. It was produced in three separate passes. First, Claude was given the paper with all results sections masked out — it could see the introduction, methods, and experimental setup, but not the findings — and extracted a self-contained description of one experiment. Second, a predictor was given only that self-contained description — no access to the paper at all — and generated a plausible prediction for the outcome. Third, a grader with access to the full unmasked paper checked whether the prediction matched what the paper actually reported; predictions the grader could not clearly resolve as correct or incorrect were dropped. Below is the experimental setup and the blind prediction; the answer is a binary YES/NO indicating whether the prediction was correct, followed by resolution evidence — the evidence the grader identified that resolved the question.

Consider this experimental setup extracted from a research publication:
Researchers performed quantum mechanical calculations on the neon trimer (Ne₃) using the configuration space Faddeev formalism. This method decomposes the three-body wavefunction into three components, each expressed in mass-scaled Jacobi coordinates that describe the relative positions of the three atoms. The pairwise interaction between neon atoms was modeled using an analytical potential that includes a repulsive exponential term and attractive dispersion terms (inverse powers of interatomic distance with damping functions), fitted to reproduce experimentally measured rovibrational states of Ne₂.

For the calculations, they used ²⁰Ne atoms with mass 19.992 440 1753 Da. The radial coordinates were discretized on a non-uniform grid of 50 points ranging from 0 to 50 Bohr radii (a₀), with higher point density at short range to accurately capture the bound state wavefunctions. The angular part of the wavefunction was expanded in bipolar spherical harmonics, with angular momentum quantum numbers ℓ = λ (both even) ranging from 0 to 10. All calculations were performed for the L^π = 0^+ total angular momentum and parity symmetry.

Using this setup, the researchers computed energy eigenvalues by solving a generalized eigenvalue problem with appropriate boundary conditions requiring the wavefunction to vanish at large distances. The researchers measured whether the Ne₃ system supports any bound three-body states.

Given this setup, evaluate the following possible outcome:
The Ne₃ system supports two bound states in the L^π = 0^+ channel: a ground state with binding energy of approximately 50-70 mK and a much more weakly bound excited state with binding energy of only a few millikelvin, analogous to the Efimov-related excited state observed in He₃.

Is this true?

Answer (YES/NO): NO